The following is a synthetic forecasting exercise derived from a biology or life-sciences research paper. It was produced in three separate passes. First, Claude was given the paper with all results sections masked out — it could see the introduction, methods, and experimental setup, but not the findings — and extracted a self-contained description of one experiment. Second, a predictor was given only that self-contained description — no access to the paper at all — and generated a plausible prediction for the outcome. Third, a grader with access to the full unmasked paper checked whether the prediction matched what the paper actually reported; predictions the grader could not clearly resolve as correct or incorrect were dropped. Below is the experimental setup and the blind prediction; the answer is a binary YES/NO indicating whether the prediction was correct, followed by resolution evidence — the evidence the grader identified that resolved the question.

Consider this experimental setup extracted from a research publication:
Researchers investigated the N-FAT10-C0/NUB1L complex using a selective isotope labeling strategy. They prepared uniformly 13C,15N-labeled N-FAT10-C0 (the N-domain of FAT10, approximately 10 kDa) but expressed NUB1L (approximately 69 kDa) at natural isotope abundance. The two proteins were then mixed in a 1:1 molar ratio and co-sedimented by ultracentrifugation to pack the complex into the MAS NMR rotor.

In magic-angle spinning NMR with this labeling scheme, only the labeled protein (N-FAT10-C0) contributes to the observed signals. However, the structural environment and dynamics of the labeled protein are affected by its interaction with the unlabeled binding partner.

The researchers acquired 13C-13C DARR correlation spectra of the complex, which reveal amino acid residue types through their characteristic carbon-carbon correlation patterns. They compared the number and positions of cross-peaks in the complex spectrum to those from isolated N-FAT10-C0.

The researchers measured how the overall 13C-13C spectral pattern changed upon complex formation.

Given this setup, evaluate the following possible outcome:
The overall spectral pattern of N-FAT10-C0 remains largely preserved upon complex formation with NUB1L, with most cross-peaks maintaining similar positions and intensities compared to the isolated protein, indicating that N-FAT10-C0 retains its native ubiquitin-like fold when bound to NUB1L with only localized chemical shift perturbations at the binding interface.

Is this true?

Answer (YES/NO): NO